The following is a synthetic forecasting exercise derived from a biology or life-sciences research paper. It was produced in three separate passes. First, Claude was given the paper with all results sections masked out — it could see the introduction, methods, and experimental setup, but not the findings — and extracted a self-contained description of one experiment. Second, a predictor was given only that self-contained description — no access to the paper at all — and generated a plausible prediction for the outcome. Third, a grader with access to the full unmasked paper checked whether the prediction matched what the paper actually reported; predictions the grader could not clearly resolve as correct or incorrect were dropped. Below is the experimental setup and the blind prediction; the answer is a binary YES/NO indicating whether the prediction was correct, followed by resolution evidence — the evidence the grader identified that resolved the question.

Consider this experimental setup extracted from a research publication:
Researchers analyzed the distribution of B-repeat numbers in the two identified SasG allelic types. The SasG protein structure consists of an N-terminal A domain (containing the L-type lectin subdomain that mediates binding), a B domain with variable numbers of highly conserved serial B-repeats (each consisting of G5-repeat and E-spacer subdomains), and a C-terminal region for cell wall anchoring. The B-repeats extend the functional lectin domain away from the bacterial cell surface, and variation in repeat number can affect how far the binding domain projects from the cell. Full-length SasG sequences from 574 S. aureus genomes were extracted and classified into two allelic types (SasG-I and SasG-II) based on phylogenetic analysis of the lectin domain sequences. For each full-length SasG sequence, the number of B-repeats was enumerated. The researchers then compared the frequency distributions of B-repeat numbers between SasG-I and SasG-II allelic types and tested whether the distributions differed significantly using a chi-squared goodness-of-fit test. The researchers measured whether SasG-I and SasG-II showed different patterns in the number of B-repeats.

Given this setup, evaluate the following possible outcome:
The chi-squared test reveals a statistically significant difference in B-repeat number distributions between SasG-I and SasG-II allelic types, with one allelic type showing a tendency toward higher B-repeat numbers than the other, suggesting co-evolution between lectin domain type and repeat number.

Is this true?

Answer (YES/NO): NO